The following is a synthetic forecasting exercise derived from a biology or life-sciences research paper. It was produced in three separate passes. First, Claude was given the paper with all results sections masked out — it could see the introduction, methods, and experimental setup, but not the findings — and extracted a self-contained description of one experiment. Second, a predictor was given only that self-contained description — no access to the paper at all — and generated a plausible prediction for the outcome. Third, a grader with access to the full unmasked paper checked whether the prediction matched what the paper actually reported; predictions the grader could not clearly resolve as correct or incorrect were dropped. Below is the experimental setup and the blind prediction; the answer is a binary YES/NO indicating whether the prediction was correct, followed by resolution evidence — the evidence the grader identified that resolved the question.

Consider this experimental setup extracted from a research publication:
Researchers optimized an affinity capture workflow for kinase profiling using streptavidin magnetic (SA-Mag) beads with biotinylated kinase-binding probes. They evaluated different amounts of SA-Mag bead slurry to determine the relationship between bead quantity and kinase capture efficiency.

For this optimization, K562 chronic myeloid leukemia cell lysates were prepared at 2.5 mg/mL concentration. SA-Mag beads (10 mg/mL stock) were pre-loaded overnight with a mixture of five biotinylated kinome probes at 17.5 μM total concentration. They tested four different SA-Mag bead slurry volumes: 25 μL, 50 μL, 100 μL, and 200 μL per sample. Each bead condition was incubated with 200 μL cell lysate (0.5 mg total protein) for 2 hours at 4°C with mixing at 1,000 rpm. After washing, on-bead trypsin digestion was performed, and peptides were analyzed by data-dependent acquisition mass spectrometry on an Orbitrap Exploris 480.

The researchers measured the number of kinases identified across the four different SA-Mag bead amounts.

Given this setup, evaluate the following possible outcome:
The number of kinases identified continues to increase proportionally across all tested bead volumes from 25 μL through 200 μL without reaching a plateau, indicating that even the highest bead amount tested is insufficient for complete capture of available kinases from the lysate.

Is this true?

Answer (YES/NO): NO